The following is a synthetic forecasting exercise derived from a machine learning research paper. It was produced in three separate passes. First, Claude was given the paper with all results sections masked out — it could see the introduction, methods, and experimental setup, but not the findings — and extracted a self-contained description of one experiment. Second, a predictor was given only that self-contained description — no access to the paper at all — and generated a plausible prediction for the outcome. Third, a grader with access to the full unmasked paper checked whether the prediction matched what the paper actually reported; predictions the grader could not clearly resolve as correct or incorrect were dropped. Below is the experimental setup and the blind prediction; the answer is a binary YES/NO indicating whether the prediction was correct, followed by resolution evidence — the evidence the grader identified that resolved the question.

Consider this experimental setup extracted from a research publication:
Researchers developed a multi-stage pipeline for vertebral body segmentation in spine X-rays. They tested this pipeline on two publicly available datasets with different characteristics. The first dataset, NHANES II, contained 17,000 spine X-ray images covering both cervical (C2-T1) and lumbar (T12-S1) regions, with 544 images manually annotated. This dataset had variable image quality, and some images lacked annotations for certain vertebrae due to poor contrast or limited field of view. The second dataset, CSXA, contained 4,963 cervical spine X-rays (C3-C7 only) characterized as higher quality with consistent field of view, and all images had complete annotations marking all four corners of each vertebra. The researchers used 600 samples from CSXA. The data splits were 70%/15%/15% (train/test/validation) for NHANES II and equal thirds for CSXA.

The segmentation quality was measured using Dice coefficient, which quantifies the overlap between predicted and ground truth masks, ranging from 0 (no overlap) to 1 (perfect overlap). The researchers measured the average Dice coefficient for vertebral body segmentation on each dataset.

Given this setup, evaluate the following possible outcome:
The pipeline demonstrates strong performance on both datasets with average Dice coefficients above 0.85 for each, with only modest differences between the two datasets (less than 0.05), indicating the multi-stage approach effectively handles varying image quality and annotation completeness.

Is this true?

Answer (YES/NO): YES